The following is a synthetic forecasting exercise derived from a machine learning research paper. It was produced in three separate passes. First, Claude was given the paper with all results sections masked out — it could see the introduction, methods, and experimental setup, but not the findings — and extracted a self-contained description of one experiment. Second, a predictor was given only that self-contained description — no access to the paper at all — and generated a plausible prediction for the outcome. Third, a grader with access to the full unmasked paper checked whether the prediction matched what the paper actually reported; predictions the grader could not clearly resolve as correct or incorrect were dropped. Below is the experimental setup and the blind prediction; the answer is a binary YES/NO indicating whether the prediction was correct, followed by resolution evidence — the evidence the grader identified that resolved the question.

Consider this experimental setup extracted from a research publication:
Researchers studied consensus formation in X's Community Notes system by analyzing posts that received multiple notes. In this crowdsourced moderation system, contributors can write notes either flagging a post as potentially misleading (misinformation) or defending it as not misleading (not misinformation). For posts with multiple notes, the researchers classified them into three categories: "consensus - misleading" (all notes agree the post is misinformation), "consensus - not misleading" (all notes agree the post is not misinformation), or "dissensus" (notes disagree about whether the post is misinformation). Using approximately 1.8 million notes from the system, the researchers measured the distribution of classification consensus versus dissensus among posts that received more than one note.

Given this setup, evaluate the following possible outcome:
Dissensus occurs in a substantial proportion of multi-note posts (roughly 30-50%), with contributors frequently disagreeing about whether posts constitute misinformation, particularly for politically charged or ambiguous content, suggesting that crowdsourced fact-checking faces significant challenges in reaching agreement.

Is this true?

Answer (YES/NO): NO